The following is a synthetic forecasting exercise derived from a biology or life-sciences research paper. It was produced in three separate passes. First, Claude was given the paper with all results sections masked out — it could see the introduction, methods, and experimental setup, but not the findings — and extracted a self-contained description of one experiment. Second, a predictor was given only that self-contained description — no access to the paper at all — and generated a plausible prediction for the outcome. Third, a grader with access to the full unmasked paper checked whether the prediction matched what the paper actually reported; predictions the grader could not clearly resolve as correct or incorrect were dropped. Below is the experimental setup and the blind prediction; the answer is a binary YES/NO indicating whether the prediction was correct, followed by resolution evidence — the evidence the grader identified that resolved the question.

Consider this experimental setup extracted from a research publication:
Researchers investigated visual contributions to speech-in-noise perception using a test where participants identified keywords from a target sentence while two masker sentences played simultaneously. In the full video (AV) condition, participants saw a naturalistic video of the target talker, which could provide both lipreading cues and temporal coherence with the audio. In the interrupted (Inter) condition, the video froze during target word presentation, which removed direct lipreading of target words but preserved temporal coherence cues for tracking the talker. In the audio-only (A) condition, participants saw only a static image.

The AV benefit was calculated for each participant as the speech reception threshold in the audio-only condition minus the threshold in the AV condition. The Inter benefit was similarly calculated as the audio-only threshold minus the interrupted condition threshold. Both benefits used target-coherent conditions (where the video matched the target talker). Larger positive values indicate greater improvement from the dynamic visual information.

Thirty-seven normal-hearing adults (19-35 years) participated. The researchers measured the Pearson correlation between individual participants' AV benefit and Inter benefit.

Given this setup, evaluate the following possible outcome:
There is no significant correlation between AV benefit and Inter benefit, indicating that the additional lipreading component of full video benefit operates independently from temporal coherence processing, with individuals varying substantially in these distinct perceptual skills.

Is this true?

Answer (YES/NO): NO